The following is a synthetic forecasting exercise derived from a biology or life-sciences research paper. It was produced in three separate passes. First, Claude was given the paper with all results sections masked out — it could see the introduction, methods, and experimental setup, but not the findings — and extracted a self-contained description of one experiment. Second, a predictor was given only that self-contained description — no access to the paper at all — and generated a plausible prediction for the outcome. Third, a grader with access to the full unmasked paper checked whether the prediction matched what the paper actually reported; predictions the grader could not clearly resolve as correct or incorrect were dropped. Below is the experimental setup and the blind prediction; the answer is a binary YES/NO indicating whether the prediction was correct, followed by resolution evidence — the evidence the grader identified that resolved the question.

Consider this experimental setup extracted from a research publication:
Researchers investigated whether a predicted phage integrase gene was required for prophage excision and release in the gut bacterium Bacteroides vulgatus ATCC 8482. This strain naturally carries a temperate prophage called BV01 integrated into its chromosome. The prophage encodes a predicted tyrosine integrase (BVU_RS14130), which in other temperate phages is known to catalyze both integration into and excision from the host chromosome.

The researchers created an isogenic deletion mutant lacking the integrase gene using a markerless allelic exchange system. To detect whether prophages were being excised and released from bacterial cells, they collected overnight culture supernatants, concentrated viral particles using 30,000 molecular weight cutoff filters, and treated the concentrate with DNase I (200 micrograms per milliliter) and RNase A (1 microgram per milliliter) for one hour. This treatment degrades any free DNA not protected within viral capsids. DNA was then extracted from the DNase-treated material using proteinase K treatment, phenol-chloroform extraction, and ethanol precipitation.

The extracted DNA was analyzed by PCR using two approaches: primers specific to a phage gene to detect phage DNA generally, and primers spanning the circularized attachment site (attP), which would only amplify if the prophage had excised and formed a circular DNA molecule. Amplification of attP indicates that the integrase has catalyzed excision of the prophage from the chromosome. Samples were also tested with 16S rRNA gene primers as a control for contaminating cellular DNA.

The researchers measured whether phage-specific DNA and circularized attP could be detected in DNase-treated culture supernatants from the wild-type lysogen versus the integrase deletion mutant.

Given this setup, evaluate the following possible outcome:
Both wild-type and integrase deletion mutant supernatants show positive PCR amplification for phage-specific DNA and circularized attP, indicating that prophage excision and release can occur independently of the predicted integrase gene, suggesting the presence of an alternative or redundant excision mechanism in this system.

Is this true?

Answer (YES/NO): NO